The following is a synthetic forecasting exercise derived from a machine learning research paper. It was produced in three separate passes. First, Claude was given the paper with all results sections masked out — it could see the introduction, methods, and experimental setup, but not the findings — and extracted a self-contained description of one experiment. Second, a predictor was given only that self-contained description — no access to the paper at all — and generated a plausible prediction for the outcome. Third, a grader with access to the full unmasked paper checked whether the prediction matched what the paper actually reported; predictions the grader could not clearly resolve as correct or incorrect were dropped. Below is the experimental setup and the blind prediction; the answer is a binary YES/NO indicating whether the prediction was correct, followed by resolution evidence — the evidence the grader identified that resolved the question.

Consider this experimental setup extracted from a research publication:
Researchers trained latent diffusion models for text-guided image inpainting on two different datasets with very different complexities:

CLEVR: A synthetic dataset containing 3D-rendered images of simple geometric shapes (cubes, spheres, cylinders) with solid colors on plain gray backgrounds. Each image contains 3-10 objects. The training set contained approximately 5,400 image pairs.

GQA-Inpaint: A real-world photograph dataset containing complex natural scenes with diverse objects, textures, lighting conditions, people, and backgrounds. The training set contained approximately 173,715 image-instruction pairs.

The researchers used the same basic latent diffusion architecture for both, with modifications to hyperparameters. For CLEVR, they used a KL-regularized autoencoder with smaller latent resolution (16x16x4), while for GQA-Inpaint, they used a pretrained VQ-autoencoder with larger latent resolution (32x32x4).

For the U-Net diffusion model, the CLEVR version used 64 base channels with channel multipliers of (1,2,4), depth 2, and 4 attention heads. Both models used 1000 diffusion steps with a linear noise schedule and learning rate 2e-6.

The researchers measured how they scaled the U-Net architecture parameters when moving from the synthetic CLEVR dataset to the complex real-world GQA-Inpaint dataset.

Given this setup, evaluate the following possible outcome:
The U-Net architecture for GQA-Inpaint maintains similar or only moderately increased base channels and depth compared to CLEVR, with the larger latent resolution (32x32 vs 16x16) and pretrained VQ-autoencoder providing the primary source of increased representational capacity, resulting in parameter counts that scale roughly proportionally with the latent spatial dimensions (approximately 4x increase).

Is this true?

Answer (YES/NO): NO